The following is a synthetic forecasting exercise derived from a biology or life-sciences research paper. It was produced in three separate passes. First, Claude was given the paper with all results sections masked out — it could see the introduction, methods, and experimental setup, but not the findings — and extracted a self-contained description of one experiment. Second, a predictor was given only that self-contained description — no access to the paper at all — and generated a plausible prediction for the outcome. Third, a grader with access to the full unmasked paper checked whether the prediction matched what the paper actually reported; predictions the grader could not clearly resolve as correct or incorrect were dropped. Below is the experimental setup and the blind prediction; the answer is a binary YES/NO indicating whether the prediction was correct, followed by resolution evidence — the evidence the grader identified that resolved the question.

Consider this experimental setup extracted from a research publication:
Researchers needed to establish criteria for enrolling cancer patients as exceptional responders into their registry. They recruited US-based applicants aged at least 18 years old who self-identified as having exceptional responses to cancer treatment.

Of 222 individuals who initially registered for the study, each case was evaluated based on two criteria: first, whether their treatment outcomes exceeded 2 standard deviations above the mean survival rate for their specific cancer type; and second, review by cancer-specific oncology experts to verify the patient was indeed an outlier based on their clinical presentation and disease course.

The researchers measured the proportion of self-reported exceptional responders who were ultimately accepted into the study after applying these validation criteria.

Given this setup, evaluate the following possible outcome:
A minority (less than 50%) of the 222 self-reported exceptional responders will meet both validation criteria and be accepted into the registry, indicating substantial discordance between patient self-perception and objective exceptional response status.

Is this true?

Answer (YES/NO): YES